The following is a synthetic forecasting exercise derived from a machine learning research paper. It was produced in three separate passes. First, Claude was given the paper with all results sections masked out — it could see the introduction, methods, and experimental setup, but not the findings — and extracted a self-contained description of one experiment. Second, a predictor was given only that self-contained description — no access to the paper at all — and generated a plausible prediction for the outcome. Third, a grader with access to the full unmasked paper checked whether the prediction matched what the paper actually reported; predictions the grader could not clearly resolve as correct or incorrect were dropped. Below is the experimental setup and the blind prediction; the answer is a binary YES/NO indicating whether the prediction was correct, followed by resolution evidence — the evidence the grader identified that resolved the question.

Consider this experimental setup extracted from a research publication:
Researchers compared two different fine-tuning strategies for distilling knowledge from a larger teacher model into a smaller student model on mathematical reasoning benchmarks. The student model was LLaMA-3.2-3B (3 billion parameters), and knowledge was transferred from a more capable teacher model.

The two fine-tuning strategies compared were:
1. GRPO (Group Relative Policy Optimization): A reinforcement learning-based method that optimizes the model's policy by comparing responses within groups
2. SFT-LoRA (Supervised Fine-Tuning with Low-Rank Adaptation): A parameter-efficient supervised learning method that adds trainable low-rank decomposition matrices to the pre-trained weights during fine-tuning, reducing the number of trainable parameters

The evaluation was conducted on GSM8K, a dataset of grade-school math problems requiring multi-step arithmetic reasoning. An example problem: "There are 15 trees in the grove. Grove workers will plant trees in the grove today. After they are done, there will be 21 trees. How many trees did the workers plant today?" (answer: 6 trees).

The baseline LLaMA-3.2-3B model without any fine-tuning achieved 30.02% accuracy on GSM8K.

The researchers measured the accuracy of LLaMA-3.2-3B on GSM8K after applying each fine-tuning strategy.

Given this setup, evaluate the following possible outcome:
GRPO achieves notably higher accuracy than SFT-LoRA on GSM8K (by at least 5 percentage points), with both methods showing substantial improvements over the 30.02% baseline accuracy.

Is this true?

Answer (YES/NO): NO